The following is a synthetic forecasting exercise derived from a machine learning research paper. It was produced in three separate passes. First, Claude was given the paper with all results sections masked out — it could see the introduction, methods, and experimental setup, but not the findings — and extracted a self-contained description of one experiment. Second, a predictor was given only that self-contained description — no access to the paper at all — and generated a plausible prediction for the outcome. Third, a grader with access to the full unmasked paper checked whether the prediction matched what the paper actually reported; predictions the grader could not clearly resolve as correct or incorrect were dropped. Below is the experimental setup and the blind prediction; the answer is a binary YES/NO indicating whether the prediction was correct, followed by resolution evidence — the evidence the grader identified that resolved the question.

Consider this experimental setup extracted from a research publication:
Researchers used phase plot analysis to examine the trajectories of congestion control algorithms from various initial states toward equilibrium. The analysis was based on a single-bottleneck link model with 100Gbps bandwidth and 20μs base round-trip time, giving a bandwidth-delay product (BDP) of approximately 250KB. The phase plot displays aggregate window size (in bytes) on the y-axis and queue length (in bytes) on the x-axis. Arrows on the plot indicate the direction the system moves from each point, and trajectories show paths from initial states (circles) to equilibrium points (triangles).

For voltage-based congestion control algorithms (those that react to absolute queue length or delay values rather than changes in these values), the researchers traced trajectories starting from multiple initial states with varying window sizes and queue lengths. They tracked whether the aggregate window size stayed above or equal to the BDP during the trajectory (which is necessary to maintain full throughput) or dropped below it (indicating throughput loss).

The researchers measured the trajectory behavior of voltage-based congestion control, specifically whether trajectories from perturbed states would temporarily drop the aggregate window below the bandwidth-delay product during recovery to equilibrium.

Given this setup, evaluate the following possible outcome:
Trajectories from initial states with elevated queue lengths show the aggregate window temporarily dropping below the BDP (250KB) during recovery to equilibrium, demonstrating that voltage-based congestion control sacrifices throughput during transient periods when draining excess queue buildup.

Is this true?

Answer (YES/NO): YES